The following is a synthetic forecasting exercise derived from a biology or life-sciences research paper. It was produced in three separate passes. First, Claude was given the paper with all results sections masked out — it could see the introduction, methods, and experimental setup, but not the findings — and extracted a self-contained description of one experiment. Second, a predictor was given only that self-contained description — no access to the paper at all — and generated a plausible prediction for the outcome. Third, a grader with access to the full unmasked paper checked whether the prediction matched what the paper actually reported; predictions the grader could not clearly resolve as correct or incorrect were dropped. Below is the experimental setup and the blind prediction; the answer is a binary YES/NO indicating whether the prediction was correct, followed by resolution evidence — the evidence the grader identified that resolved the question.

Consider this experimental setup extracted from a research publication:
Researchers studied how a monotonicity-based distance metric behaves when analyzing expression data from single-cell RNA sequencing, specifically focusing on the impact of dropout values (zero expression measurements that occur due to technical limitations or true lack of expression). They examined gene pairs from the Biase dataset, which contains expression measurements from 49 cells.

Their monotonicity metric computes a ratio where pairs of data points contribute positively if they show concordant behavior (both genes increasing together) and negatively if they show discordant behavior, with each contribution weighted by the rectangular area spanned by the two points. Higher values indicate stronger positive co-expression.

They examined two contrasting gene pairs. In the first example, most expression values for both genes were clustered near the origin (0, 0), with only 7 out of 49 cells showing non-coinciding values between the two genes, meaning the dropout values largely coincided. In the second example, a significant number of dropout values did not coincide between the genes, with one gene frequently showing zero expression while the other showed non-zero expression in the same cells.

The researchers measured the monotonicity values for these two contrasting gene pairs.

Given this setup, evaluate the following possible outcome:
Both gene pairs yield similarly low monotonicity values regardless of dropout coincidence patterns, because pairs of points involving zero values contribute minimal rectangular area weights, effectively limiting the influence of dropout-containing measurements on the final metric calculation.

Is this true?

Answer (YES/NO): NO